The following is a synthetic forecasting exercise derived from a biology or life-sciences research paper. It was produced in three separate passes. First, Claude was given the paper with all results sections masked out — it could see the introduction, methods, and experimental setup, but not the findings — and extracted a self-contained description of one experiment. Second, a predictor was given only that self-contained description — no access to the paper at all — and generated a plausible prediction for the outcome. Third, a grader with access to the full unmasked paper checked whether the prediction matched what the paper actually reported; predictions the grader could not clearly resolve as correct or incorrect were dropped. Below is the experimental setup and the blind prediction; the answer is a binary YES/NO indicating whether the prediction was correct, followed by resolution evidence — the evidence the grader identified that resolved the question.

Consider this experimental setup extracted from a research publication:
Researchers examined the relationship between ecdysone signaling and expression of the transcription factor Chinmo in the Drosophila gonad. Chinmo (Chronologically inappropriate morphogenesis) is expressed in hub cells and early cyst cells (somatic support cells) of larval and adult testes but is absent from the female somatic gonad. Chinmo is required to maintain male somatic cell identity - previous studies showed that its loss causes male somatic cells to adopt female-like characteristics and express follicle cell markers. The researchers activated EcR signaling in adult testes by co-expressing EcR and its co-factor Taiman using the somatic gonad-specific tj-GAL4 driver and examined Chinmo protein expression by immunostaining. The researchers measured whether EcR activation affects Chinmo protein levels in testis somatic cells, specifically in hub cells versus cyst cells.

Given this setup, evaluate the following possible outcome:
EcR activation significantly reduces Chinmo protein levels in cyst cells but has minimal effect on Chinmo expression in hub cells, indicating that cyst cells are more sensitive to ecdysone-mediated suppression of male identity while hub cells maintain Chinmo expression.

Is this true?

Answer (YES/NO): YES